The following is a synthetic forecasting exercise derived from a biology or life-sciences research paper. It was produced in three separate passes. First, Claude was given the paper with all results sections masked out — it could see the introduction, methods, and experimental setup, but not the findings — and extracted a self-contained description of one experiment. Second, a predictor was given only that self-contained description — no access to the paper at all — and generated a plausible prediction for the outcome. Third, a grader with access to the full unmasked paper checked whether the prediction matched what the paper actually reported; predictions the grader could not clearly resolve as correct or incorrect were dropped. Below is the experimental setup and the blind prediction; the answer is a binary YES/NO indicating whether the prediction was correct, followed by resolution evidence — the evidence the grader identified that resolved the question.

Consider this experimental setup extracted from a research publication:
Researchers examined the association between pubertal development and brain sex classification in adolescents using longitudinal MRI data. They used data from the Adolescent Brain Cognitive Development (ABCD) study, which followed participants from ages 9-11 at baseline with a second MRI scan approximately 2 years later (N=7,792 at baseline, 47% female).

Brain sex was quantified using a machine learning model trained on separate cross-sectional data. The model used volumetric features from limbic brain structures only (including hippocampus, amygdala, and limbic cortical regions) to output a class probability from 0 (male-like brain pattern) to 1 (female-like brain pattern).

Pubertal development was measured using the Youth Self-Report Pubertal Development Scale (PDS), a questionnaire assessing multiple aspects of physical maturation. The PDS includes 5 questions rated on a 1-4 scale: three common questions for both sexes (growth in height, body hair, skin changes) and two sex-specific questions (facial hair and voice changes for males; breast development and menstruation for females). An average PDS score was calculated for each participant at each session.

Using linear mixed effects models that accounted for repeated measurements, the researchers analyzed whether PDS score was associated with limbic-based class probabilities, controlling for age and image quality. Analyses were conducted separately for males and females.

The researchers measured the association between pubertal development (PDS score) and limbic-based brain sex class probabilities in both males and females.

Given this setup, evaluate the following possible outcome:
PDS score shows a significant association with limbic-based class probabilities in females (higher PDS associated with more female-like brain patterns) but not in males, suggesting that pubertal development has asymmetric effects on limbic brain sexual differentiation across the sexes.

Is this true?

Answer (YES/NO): NO